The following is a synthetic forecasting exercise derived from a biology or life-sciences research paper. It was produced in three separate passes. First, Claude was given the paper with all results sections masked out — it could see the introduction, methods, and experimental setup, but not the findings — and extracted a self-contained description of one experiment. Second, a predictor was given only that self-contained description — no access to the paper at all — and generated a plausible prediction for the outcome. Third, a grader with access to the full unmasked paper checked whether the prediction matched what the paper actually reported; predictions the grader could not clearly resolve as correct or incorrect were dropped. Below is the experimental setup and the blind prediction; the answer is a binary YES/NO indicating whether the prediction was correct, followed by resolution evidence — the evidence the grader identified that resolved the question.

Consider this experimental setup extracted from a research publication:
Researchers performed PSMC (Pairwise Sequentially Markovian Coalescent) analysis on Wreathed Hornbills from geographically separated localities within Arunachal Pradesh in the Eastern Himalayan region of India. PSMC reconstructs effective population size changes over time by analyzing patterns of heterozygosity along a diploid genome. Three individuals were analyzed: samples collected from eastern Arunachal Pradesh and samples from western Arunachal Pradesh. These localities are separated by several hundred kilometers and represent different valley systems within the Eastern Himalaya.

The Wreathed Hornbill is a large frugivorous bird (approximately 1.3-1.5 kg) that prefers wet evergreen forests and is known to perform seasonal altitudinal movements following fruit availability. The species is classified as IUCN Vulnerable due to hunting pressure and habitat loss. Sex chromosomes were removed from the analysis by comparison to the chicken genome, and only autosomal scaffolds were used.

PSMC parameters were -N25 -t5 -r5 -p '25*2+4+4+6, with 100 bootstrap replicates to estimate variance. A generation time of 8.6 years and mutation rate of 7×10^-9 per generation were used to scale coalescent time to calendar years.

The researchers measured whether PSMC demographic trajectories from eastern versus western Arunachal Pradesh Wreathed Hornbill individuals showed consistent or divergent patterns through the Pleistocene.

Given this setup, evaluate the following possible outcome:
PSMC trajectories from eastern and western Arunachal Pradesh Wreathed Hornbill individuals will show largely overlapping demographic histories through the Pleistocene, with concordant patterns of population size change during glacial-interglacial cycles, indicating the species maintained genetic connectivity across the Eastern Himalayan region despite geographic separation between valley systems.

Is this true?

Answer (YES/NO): YES